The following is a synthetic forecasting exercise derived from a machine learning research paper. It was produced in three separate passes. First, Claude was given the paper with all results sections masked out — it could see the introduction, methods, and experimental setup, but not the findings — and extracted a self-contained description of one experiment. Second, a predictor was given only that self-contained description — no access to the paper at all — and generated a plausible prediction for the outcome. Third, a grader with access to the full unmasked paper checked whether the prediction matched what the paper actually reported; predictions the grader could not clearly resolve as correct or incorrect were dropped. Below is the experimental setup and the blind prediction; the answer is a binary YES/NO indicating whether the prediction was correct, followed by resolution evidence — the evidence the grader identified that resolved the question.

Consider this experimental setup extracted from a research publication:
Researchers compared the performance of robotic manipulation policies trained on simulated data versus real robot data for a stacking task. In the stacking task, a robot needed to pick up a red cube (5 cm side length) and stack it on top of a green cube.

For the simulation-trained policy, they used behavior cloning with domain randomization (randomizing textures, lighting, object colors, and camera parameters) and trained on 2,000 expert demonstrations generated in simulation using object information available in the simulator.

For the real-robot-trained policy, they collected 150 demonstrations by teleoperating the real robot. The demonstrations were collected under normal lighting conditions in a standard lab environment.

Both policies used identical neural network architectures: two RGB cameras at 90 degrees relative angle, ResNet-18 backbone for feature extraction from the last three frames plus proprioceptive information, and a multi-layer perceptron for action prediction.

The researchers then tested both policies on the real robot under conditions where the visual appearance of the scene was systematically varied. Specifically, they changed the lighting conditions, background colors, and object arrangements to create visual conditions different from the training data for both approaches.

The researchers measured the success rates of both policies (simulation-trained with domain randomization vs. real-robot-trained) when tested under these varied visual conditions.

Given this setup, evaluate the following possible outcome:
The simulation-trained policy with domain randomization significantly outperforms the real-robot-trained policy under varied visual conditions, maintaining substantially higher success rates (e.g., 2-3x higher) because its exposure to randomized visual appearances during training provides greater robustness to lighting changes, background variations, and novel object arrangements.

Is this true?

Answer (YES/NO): YES